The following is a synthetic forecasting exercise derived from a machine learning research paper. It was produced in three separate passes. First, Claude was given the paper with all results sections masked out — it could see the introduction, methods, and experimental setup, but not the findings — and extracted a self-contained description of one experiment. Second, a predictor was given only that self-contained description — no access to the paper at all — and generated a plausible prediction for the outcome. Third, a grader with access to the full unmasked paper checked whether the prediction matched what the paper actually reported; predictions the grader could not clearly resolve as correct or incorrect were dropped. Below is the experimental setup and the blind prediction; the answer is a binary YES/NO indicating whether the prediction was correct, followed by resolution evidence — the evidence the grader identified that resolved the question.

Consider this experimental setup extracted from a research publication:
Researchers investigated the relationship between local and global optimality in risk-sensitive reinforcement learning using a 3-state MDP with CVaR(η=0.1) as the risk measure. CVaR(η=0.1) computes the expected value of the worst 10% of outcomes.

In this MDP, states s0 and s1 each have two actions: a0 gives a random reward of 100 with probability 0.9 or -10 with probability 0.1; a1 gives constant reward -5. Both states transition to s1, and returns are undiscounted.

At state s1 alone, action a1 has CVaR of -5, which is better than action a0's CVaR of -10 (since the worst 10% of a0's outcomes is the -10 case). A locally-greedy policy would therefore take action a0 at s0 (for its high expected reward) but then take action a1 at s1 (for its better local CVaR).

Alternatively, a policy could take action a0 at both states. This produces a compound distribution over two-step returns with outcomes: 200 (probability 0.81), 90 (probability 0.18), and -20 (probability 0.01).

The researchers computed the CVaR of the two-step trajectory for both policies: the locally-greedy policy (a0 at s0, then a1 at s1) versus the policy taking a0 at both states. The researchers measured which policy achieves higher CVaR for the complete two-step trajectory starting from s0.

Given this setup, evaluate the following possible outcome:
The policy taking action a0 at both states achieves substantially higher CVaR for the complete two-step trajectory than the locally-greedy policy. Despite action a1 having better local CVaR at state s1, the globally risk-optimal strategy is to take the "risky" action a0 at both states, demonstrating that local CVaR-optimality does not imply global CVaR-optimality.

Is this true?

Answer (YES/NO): YES